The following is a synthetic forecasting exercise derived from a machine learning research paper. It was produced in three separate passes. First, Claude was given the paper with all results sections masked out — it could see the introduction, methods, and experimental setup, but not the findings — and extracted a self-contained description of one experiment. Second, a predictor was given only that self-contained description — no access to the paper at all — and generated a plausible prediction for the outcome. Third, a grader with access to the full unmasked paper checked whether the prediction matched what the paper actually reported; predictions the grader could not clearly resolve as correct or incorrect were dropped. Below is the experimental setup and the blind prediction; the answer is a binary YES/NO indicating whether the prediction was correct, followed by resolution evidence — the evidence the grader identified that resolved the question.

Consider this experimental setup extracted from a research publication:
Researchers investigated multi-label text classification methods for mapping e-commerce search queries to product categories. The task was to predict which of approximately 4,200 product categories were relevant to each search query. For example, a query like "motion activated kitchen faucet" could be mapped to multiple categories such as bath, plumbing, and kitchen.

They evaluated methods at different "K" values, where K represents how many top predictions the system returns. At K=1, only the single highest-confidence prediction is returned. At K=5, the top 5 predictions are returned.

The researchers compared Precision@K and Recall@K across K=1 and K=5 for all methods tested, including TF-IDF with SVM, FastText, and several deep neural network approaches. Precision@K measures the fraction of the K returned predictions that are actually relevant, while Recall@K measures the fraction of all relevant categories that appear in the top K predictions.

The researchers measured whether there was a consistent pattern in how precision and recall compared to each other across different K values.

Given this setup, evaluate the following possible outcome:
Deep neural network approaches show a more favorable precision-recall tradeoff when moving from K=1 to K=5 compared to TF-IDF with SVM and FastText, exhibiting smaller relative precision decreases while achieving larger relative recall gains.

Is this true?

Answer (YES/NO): NO